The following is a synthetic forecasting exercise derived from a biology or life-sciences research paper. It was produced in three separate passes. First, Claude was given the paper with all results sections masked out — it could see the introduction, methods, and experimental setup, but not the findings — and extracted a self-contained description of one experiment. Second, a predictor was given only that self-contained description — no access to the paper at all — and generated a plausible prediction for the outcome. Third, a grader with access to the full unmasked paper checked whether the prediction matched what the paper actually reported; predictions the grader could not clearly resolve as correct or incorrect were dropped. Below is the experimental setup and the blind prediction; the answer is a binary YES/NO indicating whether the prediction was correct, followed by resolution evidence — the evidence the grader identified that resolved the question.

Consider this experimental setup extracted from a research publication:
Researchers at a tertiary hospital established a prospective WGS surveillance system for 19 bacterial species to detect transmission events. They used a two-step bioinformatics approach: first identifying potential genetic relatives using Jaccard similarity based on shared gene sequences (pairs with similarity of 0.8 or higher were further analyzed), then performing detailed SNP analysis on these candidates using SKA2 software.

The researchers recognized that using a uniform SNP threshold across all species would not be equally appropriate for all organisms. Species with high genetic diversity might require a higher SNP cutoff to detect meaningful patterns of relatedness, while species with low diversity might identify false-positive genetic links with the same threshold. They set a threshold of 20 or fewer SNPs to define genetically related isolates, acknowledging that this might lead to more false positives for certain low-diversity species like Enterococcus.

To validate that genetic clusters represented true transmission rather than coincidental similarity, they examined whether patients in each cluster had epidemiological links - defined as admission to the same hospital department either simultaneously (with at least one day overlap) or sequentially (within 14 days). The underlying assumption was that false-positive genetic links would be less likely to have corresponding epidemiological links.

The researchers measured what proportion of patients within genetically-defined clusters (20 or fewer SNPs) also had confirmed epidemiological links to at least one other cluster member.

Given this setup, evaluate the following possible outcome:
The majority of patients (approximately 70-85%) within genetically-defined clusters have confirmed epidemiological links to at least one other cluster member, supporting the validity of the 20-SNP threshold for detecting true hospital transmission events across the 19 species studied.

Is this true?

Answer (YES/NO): NO